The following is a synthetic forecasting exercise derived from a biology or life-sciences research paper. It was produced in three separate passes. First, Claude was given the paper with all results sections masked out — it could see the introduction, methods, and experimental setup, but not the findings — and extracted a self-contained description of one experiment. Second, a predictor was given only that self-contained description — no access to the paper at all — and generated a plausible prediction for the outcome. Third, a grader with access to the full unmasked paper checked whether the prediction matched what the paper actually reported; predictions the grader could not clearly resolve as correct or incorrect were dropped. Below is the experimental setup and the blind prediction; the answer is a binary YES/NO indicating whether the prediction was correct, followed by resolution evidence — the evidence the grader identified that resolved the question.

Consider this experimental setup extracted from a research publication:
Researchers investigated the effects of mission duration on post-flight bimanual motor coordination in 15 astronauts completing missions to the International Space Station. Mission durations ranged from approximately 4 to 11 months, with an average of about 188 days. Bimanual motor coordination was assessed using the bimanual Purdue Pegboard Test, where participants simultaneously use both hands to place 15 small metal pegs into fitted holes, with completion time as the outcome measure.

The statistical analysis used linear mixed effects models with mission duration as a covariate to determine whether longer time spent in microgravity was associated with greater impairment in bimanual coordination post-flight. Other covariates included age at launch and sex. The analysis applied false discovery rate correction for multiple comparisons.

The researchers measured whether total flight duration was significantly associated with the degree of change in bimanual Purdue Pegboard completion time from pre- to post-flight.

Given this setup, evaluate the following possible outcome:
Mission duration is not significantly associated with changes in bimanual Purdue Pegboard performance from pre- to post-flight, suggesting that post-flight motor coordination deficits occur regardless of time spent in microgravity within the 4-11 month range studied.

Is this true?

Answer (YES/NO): YES